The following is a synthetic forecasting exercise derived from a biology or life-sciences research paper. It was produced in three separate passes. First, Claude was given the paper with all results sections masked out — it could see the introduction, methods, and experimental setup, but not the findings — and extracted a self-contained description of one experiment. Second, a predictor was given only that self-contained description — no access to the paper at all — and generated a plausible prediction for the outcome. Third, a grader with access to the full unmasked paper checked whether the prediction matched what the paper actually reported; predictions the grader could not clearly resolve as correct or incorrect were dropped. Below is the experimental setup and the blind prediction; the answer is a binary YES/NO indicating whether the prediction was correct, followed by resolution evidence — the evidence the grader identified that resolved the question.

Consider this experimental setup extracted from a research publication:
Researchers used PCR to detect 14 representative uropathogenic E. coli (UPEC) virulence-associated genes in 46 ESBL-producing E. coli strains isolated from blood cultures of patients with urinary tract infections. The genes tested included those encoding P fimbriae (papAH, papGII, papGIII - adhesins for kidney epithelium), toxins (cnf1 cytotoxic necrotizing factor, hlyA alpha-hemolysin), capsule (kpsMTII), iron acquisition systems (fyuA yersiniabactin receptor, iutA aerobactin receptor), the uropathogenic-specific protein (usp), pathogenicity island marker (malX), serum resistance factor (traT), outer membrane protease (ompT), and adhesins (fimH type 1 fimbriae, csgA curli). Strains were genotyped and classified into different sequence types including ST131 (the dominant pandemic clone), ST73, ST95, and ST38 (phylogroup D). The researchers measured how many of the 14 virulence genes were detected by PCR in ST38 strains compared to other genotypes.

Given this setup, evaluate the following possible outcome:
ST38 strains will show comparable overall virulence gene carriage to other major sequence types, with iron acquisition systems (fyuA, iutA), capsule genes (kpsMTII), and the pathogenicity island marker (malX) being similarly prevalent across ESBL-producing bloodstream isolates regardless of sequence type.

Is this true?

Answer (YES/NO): NO